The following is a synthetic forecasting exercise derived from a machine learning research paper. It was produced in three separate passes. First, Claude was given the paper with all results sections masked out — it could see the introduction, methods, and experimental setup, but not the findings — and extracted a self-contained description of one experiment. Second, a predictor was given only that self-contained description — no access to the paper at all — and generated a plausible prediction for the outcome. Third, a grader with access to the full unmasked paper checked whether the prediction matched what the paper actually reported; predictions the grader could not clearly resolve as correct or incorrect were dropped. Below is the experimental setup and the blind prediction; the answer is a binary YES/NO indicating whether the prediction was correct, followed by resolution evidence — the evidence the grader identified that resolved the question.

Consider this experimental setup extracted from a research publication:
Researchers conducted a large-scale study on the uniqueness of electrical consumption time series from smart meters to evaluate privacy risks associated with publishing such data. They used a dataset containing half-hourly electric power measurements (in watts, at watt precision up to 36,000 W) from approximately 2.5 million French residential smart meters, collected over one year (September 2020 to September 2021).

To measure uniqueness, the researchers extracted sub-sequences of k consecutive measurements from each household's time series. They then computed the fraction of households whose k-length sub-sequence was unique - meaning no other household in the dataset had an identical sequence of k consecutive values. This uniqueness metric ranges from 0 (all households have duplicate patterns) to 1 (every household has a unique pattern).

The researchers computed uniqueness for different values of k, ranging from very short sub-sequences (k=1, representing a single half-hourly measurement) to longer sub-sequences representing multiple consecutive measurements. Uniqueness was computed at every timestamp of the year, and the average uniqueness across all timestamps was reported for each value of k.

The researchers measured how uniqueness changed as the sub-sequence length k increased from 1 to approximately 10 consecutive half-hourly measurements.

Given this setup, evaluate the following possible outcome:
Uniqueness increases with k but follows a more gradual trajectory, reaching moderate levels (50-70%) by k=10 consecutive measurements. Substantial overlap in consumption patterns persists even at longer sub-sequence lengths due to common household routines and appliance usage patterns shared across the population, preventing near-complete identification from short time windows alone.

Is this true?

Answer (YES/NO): NO